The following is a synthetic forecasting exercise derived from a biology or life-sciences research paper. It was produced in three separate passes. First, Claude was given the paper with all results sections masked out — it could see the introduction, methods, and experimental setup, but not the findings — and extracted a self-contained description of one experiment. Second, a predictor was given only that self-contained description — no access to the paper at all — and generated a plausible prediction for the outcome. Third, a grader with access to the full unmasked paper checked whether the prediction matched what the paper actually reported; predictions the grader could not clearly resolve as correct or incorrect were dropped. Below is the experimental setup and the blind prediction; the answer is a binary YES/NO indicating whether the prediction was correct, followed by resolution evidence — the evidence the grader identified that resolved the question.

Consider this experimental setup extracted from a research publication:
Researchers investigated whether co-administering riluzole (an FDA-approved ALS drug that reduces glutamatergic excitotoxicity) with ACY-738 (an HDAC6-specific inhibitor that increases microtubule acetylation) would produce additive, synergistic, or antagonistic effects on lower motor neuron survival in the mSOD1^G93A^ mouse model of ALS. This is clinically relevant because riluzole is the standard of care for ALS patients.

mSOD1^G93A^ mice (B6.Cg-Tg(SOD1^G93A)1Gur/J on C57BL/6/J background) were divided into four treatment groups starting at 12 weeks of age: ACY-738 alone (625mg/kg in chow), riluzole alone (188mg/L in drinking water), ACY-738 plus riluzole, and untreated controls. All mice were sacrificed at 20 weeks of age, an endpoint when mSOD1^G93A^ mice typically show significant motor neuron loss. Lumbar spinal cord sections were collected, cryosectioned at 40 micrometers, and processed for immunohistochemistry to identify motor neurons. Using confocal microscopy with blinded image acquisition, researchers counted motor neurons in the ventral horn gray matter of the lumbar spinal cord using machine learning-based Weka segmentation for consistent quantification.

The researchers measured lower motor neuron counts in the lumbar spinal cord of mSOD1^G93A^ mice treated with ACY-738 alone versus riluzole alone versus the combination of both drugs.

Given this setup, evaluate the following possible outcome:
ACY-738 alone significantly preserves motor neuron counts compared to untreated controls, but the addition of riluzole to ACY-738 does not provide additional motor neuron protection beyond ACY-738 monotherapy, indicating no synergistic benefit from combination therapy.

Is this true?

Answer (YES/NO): NO